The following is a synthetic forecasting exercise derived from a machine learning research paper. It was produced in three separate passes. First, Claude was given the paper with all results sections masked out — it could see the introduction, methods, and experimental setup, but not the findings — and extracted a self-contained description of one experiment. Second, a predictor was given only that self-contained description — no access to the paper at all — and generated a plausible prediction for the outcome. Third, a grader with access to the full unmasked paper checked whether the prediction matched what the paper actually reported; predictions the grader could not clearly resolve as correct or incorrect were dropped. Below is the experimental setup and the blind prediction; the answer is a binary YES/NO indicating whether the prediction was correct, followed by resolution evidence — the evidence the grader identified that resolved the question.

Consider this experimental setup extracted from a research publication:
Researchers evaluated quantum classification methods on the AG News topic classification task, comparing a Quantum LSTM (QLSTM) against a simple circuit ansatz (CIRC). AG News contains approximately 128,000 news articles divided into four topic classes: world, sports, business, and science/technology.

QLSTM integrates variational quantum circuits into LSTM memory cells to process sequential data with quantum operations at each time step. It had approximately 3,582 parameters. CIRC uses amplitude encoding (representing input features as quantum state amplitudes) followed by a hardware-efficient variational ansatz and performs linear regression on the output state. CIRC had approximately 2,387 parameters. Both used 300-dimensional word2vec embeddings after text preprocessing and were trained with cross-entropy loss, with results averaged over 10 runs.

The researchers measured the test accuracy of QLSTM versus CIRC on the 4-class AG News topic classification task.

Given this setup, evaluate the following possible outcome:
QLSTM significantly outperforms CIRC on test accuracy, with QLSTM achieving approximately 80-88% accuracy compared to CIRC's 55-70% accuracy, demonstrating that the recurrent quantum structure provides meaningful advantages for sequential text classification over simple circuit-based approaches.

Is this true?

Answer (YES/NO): NO